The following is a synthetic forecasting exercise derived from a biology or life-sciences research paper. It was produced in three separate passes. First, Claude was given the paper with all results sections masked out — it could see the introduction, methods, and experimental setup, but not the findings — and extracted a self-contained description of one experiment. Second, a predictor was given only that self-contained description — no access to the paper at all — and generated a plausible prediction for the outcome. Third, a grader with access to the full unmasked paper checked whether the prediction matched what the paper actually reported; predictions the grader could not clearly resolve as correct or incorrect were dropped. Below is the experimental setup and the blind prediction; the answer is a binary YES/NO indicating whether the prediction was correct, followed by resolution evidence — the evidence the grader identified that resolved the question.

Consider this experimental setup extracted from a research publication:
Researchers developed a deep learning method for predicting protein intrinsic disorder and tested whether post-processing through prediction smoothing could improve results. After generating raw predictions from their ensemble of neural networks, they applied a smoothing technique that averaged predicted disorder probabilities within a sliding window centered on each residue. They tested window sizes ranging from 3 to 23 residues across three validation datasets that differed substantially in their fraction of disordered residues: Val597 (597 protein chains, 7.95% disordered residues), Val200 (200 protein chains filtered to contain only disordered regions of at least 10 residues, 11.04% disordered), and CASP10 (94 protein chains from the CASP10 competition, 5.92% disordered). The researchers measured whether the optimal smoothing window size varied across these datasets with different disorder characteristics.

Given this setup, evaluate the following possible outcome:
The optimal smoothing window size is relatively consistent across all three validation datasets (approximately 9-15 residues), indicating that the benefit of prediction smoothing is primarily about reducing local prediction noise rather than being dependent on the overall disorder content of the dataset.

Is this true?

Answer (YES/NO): NO